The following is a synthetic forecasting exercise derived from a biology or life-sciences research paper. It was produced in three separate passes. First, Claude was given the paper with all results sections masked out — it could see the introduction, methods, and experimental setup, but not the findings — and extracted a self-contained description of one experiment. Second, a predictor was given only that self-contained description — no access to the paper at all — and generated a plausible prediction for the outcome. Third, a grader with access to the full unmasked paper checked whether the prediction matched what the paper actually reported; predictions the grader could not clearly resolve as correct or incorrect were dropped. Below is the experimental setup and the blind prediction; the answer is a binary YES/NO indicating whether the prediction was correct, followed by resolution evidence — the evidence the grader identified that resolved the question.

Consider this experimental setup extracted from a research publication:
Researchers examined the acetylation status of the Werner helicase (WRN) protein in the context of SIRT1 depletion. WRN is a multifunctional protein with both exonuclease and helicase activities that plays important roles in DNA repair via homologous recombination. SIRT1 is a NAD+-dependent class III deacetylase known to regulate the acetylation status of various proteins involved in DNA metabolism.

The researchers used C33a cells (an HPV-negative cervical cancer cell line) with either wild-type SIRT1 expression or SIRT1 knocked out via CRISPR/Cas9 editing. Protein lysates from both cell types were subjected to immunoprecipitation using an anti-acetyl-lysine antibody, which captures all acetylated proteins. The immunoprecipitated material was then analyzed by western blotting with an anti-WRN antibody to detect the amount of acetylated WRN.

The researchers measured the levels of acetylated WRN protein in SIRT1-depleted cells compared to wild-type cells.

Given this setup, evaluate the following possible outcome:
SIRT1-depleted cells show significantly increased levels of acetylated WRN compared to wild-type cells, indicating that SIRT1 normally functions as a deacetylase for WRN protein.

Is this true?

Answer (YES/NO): YES